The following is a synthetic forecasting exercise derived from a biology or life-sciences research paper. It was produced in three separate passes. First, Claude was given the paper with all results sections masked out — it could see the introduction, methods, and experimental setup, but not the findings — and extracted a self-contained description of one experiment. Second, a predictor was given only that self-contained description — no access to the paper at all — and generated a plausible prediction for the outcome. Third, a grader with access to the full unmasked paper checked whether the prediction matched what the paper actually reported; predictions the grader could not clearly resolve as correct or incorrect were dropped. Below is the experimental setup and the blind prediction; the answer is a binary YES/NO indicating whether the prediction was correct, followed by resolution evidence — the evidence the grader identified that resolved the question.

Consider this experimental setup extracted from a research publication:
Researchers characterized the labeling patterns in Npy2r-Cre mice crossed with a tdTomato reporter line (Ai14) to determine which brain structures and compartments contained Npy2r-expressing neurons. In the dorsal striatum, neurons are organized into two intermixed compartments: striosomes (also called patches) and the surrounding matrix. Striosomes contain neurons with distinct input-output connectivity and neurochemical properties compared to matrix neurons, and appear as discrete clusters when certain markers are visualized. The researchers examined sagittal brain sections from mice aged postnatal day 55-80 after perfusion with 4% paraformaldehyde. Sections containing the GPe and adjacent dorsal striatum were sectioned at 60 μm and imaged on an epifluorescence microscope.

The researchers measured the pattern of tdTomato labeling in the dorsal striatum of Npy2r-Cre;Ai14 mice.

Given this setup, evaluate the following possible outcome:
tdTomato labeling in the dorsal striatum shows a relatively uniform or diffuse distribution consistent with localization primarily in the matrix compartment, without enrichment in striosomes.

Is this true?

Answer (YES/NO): NO